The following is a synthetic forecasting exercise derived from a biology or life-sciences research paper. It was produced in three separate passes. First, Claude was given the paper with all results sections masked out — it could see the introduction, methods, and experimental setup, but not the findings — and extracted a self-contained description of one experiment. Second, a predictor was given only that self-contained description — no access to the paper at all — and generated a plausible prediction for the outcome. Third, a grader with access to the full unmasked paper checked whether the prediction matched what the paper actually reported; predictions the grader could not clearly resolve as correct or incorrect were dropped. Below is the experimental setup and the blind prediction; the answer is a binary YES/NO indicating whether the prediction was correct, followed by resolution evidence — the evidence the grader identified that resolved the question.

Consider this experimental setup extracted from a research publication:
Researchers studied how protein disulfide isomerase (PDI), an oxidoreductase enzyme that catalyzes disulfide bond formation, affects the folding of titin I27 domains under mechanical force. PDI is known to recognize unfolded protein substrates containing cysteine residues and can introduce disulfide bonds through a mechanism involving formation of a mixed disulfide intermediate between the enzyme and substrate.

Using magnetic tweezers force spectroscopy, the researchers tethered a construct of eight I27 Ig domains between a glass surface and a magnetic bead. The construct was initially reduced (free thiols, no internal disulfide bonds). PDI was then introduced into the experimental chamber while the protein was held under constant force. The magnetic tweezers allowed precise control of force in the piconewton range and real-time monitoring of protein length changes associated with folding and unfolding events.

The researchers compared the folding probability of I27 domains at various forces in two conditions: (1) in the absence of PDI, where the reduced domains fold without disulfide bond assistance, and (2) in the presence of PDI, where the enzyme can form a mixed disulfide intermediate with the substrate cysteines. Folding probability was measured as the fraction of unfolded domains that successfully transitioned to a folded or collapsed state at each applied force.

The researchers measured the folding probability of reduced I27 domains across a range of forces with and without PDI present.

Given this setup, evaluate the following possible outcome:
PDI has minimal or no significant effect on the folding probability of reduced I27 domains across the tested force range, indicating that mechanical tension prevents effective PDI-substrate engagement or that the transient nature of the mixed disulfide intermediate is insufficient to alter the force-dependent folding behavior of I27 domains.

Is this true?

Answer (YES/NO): NO